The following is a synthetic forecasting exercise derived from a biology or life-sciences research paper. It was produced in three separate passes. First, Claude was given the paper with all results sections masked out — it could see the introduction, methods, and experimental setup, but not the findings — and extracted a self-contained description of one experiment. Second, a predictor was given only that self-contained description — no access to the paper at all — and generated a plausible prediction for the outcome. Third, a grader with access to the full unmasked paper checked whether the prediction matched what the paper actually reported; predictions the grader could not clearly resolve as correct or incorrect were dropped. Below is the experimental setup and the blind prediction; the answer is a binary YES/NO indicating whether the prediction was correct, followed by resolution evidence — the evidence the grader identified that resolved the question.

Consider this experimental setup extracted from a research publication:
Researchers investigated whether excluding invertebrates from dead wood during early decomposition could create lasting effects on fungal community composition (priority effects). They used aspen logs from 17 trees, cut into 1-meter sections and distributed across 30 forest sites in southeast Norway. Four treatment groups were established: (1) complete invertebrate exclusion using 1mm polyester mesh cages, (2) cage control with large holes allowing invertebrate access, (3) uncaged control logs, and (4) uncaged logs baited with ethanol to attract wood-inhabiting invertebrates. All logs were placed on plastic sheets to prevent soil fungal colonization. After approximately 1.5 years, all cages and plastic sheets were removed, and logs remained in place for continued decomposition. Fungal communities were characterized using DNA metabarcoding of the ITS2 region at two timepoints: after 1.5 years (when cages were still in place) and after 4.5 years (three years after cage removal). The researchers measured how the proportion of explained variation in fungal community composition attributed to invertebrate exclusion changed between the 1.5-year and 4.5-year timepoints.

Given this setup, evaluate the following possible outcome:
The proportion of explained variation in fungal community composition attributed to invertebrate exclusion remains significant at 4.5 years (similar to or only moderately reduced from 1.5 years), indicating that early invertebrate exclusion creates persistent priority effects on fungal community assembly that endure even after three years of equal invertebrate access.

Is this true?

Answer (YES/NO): NO